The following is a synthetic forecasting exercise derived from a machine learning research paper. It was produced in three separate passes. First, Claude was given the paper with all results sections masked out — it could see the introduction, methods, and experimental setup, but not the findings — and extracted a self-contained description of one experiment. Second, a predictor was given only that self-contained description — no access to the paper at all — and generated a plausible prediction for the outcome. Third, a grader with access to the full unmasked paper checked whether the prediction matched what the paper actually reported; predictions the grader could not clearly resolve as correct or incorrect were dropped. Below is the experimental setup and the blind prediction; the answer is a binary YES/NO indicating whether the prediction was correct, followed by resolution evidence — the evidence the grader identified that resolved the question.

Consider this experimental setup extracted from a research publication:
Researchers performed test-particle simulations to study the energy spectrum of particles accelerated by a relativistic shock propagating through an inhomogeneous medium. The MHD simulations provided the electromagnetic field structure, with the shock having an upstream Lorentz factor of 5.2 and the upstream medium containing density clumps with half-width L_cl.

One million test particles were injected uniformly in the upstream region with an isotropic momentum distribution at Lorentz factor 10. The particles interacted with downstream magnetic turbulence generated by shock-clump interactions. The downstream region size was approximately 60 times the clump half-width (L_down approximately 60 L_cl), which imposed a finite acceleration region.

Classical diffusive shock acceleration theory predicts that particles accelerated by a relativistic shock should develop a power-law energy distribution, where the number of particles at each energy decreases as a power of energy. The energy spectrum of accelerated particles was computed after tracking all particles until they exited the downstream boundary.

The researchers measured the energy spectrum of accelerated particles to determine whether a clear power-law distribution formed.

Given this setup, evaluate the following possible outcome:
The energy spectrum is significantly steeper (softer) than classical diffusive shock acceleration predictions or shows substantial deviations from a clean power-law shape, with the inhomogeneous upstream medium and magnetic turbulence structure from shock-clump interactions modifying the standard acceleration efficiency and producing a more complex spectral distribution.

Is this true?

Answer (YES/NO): NO